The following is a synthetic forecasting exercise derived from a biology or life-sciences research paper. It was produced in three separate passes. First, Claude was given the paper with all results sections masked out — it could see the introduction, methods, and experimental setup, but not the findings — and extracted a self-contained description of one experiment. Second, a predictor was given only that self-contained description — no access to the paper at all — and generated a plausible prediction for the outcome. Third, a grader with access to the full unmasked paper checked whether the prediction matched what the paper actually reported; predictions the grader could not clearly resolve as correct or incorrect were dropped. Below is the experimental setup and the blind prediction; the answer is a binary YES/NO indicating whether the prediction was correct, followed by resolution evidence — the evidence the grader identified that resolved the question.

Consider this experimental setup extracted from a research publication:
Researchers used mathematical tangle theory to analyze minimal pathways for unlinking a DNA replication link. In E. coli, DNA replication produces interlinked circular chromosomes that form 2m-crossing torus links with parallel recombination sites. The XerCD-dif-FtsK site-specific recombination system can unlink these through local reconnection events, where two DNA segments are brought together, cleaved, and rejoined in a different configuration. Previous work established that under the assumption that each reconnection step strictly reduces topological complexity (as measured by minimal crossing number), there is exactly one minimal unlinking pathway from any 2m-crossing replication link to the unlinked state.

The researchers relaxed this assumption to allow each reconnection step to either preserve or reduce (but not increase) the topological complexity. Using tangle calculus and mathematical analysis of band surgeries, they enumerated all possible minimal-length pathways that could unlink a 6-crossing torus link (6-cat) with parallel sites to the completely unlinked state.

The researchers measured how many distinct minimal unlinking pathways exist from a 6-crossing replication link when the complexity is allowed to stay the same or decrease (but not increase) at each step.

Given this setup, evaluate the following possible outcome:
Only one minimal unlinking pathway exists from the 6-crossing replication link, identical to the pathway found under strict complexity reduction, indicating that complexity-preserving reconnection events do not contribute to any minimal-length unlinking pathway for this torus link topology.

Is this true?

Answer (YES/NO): NO